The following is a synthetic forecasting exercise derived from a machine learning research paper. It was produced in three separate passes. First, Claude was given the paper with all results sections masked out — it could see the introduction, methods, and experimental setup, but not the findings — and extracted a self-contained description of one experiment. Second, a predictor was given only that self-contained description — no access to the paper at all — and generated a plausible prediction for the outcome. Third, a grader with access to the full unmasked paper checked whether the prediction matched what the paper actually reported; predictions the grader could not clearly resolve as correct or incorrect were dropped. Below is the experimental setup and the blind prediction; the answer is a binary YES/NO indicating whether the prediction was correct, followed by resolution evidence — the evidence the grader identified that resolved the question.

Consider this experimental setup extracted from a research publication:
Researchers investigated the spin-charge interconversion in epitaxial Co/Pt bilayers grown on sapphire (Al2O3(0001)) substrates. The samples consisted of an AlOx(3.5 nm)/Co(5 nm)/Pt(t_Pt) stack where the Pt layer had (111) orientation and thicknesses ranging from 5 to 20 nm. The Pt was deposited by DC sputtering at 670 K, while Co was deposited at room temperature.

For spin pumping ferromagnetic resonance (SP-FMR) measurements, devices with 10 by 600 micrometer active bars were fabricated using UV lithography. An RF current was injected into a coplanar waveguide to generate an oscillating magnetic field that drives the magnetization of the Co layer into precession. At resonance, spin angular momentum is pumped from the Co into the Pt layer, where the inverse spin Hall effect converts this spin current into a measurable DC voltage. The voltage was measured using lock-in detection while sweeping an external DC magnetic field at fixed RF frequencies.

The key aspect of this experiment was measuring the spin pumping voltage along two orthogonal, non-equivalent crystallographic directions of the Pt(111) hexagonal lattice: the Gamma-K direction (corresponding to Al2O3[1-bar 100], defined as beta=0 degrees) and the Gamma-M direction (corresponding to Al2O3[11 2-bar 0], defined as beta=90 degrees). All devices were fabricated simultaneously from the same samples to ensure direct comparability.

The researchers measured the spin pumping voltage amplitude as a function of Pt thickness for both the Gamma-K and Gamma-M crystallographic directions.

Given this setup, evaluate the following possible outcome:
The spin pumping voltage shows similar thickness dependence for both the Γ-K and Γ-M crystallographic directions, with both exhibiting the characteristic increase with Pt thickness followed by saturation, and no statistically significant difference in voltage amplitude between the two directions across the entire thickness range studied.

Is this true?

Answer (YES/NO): YES